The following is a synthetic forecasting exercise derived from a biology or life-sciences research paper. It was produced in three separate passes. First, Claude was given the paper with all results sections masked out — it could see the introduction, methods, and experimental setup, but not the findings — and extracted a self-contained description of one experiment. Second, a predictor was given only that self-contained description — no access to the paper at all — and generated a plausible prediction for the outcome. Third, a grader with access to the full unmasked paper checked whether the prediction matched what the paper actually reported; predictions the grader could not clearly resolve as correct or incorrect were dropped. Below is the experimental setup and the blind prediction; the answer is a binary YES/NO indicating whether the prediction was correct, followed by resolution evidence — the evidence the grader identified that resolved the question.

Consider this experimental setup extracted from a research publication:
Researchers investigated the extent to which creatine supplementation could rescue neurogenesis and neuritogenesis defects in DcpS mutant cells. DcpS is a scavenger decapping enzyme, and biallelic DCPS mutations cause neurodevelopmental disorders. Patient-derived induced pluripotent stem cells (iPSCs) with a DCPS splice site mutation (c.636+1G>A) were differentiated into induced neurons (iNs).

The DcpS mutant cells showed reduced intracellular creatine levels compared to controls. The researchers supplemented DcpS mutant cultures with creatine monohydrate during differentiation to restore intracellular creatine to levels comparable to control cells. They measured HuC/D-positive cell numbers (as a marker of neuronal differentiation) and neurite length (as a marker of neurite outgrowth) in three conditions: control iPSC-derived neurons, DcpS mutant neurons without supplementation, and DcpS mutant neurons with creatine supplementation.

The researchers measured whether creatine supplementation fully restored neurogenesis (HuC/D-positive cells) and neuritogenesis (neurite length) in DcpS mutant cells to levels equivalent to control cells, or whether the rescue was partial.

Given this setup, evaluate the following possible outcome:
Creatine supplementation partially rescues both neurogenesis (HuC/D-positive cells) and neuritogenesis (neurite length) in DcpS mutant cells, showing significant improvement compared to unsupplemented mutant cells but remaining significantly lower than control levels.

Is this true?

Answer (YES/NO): YES